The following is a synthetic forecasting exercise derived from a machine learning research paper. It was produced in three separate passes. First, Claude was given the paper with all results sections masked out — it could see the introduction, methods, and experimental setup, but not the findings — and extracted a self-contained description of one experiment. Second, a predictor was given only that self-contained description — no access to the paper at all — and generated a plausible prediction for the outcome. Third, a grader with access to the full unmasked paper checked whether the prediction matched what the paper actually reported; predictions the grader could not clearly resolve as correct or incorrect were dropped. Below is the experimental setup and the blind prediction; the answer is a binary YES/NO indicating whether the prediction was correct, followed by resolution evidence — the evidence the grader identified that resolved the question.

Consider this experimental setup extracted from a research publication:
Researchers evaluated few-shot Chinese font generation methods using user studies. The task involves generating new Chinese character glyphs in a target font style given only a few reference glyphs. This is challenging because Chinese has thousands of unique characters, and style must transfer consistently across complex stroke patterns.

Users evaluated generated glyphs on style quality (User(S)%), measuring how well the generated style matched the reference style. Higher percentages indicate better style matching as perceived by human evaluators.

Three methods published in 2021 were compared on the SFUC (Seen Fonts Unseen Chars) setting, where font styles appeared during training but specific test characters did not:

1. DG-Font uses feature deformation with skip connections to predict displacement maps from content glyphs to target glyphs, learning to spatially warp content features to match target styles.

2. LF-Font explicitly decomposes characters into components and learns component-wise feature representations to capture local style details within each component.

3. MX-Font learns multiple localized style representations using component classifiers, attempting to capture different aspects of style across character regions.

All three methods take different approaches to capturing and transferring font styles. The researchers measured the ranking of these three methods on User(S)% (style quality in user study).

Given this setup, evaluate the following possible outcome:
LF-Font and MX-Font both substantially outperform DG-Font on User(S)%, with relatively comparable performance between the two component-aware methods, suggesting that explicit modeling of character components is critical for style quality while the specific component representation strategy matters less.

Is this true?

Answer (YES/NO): NO